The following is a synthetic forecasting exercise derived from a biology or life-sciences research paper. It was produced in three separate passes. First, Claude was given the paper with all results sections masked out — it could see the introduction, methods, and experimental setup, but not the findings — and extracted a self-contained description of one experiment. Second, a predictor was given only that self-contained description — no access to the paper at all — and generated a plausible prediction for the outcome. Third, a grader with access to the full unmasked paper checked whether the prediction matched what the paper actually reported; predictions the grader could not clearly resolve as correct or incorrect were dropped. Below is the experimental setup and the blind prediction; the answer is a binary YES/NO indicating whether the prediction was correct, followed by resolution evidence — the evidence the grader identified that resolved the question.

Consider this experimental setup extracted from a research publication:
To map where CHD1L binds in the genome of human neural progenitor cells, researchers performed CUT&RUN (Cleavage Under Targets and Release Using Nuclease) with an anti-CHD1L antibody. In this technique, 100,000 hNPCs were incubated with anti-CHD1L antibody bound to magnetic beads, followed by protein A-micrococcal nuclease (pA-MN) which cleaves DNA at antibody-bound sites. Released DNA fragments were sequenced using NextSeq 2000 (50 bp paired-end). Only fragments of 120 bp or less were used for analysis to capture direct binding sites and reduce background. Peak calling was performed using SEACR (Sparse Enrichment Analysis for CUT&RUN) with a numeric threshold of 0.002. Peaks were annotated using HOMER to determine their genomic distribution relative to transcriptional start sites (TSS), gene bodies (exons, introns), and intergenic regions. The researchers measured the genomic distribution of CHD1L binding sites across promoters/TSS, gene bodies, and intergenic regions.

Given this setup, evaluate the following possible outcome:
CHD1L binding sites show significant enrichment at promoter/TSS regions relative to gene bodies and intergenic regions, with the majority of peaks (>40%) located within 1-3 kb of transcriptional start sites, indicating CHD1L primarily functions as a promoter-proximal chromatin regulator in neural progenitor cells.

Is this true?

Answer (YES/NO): NO